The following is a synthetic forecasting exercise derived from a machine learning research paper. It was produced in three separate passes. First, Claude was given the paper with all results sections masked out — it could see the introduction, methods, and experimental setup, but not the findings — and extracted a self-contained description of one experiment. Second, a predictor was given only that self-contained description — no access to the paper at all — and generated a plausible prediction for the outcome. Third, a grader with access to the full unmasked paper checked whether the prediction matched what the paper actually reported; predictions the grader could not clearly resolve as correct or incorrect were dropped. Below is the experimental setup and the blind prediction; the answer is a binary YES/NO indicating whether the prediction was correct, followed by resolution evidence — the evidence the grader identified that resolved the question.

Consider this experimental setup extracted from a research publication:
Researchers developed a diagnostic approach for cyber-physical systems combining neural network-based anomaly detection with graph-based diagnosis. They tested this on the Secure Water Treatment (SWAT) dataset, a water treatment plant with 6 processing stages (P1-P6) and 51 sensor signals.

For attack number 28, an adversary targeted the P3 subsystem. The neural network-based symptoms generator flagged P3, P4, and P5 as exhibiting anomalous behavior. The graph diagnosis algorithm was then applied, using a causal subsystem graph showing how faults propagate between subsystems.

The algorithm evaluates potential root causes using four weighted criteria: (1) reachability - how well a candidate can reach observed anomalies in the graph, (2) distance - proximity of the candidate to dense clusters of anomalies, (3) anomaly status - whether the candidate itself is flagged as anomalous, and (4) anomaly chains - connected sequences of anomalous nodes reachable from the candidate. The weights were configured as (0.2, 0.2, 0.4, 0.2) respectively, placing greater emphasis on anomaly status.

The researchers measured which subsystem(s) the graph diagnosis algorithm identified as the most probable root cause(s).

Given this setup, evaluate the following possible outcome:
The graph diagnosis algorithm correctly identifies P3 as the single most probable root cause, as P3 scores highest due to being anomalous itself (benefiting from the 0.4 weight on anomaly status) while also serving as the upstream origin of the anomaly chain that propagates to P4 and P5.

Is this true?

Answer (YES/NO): YES